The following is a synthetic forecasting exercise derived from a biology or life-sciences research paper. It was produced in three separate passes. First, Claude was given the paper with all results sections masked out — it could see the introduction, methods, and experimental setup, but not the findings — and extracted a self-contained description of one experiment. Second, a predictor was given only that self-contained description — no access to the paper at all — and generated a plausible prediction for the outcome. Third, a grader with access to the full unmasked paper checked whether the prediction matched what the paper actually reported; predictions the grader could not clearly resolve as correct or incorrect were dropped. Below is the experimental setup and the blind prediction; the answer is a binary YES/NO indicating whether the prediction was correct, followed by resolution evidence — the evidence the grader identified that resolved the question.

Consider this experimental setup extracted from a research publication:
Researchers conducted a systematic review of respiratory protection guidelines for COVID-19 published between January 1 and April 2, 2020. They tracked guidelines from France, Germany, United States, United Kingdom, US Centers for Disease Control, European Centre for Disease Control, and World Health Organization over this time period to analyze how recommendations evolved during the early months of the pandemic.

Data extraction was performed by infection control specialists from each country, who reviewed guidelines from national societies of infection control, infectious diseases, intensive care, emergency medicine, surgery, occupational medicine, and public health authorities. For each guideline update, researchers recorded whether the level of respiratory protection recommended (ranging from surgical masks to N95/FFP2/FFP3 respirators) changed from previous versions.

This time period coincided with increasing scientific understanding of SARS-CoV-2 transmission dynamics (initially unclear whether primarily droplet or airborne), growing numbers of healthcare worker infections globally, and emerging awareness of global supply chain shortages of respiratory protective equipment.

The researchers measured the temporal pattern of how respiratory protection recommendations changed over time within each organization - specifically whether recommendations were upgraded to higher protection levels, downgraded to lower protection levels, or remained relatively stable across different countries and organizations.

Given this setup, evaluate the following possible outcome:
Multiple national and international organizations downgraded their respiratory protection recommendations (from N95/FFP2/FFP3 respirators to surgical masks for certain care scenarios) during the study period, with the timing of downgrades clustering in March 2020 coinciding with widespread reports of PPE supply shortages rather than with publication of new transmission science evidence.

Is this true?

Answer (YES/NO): YES